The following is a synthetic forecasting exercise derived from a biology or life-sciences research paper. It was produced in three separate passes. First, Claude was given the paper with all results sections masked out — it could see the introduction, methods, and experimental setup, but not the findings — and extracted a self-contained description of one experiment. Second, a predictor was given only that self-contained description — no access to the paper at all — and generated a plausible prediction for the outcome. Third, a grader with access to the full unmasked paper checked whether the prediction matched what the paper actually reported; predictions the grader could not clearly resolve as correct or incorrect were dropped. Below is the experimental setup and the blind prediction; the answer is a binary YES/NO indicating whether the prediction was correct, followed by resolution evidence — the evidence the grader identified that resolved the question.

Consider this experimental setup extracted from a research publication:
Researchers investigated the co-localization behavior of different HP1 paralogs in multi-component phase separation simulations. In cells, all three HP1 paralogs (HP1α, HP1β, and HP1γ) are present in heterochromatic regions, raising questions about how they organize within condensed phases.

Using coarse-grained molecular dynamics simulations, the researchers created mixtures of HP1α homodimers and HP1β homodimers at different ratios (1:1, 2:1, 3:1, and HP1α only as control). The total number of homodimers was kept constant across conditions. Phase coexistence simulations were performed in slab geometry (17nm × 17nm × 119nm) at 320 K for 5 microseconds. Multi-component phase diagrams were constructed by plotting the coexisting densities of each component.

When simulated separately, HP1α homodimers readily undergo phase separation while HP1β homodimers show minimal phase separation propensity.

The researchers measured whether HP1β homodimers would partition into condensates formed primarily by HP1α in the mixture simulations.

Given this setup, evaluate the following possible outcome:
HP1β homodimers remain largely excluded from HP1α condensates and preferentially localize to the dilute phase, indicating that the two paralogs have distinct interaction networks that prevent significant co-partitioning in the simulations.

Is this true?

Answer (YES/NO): NO